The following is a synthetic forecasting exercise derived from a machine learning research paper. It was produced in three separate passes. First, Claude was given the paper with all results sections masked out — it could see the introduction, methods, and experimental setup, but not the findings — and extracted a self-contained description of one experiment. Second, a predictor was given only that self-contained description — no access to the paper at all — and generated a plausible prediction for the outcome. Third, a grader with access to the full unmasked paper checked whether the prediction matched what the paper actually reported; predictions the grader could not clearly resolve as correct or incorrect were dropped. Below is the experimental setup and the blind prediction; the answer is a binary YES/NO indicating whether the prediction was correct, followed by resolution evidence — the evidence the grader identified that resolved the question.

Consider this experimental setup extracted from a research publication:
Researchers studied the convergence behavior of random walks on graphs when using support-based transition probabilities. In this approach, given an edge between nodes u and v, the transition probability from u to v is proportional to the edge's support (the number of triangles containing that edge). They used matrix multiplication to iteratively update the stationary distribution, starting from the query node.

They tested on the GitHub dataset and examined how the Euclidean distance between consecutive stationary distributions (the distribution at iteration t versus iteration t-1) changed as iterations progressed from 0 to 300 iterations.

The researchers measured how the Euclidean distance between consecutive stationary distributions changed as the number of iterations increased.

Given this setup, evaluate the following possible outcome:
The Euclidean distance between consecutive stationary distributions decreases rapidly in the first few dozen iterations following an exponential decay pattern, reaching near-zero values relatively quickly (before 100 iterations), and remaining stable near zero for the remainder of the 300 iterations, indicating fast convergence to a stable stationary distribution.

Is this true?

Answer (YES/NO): NO